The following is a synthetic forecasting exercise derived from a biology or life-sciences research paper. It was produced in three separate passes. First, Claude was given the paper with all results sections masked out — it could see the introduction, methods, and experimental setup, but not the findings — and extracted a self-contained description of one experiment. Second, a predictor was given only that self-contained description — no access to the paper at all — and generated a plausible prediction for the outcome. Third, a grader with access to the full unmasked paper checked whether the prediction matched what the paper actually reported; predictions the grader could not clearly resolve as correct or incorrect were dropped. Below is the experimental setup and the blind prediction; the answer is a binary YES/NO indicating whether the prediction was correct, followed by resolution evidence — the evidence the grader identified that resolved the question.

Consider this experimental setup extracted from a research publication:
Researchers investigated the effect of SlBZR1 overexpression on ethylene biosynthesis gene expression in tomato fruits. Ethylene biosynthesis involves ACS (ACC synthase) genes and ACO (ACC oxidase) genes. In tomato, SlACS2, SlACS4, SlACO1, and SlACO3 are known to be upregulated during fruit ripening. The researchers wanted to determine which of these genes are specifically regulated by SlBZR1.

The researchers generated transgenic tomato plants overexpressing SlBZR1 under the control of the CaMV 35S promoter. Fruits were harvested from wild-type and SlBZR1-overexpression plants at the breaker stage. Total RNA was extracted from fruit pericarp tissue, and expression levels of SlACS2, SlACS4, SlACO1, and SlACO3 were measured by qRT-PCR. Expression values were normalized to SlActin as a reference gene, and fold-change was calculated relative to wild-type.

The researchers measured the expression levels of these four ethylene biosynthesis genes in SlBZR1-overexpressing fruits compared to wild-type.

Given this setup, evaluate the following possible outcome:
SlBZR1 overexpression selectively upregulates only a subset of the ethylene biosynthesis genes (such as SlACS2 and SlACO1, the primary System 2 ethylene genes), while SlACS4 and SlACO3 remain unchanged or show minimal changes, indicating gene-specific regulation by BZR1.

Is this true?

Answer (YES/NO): NO